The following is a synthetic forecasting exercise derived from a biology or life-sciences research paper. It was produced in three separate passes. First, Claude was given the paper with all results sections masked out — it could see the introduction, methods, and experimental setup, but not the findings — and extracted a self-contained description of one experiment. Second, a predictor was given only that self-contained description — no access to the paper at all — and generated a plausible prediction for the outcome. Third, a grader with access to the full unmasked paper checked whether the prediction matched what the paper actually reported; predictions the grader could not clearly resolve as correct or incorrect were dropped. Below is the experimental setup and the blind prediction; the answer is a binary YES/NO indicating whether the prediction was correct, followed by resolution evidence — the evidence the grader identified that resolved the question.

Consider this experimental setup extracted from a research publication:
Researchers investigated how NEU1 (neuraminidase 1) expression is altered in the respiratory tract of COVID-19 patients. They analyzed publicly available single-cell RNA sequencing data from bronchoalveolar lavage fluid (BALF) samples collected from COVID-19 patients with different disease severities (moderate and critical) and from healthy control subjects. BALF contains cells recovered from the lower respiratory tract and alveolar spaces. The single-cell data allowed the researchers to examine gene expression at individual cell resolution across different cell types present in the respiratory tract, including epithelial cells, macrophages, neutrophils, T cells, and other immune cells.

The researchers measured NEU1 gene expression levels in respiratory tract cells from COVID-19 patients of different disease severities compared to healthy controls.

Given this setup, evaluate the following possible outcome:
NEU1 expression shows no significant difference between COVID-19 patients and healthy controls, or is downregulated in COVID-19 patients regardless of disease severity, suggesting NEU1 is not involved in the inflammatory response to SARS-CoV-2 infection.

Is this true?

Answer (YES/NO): NO